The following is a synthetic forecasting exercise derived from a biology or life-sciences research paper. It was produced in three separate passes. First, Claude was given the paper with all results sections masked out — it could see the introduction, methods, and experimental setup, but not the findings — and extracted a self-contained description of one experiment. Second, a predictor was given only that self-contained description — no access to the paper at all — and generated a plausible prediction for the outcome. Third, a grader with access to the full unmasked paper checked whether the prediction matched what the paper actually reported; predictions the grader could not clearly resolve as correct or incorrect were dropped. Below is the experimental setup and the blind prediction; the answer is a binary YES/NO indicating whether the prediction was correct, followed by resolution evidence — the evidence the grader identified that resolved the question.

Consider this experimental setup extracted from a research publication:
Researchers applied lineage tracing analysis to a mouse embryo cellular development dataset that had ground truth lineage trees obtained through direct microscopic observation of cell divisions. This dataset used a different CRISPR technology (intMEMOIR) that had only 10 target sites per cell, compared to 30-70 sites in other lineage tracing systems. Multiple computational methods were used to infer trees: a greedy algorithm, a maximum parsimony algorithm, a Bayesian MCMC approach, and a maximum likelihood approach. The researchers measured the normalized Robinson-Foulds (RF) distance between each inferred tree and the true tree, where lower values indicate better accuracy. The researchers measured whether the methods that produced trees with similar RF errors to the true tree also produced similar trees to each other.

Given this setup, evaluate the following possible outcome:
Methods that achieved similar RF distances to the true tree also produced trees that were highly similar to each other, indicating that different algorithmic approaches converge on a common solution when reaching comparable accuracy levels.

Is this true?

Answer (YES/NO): NO